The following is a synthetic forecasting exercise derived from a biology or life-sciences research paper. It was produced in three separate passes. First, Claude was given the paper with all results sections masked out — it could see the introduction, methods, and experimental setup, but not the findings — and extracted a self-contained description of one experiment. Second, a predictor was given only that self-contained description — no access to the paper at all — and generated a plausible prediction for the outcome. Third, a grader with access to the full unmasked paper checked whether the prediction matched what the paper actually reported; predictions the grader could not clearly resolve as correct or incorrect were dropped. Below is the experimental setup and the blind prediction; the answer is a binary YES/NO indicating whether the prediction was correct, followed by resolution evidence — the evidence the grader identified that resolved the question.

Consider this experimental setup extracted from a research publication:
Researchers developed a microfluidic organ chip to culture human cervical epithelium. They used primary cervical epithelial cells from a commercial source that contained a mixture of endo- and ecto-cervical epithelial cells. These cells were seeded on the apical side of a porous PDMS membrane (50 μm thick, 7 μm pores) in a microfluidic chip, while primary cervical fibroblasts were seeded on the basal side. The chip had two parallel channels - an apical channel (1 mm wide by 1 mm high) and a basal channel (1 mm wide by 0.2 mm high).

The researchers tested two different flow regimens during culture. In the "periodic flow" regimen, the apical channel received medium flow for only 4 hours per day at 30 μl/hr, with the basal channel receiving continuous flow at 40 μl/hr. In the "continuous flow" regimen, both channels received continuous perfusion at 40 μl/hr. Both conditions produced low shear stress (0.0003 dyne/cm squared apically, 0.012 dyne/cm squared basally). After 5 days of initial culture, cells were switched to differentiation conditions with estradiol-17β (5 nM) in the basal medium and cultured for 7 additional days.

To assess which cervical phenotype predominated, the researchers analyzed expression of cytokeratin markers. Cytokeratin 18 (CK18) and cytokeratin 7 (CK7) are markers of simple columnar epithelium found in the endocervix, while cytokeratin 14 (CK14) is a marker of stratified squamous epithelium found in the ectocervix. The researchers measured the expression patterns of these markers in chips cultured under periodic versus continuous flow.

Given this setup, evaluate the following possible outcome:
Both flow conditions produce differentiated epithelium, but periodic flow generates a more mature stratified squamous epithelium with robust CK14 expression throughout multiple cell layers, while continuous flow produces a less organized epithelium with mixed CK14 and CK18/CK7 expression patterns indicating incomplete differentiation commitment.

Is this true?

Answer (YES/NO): NO